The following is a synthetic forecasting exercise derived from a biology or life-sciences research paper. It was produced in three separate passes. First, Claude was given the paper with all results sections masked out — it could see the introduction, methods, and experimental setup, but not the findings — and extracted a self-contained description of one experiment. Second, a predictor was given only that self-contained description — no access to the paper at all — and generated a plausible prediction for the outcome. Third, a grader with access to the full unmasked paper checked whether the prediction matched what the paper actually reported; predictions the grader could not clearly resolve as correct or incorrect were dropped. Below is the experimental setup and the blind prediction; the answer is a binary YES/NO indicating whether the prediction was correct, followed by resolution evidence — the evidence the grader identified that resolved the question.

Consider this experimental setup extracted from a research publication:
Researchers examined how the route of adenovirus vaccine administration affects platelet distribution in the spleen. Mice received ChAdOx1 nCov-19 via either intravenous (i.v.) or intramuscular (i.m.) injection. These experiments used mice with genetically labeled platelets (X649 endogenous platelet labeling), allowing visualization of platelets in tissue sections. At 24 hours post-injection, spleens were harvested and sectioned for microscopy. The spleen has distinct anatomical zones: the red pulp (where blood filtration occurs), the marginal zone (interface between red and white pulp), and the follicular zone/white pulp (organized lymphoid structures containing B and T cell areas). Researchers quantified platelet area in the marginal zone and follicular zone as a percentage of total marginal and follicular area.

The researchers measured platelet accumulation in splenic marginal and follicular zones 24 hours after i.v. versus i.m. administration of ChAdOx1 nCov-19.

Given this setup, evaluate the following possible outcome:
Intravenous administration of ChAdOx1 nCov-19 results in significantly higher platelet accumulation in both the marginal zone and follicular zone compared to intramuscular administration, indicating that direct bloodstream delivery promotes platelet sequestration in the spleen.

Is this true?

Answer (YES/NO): YES